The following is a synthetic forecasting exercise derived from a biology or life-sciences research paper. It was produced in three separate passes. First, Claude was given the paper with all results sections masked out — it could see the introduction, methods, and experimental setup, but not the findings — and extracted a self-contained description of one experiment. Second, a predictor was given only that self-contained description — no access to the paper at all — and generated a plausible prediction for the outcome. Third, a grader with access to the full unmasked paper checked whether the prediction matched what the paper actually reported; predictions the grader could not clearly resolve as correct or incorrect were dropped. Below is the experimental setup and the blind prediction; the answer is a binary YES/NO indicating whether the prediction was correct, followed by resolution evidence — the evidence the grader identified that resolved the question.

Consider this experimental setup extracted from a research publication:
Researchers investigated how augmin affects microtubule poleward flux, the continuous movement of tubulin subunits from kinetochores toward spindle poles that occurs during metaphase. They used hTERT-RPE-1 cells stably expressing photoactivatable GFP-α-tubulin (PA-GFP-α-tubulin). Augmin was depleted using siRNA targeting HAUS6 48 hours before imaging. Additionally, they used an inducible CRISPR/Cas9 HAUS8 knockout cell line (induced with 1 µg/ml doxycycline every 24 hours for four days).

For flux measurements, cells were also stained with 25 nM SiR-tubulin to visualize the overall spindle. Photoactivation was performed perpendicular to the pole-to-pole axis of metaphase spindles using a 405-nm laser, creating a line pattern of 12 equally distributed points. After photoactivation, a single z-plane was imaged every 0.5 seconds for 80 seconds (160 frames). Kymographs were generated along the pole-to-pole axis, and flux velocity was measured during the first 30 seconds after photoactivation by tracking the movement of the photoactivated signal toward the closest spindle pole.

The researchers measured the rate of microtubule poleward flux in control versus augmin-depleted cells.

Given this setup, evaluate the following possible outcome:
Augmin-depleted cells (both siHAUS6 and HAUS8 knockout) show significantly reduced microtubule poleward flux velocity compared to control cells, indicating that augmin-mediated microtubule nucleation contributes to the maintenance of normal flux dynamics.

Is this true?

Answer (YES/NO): NO